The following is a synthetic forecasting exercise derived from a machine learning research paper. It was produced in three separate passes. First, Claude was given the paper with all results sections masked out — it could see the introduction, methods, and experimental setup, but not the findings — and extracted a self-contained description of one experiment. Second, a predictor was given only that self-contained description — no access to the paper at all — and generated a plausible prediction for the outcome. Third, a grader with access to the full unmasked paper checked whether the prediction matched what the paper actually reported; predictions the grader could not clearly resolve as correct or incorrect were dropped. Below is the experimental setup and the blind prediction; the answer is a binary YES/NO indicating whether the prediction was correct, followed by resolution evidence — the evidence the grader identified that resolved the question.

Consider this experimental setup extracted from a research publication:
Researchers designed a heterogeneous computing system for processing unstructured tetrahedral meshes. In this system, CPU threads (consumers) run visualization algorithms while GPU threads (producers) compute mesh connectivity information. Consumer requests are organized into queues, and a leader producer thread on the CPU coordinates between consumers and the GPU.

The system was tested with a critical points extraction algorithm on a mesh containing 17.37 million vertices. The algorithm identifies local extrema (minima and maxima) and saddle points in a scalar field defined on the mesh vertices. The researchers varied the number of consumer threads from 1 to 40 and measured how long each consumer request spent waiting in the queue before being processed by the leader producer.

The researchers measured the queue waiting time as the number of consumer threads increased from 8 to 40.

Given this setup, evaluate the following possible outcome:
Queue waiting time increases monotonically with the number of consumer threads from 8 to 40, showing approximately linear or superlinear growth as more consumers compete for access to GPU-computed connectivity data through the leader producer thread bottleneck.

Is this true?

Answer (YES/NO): NO